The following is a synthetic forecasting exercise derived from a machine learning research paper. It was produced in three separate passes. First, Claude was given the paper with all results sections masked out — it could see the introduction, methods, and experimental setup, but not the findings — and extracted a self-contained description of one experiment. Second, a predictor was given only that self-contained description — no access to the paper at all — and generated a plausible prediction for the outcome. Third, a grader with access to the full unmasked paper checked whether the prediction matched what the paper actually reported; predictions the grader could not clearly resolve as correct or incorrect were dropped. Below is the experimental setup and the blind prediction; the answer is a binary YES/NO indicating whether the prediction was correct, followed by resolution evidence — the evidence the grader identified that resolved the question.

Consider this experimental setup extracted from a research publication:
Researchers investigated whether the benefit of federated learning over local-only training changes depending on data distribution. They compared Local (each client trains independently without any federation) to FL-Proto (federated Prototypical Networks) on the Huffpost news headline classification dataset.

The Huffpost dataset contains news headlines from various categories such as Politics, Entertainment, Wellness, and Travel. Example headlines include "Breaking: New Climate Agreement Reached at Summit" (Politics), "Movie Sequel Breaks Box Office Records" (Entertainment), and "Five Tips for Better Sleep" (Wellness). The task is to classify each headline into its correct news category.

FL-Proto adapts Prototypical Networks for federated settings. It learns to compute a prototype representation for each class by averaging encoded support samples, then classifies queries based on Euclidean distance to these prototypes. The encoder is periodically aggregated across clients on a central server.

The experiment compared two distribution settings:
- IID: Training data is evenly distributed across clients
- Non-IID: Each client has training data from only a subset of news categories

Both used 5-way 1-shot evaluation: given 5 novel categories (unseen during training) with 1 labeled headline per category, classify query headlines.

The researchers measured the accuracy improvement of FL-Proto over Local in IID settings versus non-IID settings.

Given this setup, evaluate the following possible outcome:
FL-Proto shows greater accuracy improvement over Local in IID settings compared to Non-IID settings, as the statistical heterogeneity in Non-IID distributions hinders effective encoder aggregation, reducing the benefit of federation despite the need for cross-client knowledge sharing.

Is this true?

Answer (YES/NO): YES